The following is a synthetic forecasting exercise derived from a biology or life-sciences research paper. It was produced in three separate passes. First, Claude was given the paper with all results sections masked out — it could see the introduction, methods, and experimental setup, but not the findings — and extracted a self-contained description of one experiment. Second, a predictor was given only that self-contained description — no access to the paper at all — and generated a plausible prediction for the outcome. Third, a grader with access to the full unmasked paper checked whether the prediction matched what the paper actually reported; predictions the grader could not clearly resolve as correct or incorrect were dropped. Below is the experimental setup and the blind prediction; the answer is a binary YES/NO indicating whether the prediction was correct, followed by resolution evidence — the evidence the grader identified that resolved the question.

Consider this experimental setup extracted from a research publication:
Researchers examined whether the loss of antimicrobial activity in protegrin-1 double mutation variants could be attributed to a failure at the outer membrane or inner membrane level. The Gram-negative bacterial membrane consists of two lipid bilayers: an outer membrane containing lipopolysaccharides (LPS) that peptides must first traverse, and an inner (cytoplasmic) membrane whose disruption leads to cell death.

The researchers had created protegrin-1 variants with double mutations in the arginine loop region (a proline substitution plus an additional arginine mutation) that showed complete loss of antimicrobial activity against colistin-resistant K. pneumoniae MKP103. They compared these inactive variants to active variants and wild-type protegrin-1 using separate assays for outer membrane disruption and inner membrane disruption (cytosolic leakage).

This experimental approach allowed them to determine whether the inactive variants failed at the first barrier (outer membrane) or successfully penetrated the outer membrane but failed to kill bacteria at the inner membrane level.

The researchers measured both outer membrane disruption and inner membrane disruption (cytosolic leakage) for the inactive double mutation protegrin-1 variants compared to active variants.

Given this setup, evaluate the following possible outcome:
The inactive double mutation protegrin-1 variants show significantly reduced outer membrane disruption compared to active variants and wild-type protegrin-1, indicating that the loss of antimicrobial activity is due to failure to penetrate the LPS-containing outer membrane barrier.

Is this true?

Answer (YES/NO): NO